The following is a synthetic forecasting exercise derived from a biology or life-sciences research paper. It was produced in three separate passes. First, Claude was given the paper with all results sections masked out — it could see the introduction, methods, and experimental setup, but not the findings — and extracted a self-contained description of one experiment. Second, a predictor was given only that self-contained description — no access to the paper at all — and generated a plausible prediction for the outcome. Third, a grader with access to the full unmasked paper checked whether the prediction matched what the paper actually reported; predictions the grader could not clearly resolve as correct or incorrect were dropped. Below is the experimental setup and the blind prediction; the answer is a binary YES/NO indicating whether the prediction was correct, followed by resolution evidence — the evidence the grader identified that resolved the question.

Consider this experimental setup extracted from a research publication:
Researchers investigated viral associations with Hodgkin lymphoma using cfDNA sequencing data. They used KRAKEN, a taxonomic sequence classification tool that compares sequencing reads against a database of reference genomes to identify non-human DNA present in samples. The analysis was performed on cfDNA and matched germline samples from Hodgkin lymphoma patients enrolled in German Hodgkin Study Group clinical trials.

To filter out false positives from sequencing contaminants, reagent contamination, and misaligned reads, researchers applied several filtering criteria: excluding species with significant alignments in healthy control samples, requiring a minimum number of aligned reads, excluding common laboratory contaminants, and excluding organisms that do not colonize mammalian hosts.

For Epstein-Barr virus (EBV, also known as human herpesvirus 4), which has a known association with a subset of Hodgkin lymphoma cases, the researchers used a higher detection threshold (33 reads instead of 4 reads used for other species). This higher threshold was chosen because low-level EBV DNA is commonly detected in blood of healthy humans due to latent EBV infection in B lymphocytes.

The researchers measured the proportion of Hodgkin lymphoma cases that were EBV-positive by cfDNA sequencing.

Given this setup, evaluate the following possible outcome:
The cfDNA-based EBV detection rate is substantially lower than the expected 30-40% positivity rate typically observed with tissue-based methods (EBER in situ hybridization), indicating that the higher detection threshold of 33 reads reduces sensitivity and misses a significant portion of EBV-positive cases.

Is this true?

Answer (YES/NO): NO